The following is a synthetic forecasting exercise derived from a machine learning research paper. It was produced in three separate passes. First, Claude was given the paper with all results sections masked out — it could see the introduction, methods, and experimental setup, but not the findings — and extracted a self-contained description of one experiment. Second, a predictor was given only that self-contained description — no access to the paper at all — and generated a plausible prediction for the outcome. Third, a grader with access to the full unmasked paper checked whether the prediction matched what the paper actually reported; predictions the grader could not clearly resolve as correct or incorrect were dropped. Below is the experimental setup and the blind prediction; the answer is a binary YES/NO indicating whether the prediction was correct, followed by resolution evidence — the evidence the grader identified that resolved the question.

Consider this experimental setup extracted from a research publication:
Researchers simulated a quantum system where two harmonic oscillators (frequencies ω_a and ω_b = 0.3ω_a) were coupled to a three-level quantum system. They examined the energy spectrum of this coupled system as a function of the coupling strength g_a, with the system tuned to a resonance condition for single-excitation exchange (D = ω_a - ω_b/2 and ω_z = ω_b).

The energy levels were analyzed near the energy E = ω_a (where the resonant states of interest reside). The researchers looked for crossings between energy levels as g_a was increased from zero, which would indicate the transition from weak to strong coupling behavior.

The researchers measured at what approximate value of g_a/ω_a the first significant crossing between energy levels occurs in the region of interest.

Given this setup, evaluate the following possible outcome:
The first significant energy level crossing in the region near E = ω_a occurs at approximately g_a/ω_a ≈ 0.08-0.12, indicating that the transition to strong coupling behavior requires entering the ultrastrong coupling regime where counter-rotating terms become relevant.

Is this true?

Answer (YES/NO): YES